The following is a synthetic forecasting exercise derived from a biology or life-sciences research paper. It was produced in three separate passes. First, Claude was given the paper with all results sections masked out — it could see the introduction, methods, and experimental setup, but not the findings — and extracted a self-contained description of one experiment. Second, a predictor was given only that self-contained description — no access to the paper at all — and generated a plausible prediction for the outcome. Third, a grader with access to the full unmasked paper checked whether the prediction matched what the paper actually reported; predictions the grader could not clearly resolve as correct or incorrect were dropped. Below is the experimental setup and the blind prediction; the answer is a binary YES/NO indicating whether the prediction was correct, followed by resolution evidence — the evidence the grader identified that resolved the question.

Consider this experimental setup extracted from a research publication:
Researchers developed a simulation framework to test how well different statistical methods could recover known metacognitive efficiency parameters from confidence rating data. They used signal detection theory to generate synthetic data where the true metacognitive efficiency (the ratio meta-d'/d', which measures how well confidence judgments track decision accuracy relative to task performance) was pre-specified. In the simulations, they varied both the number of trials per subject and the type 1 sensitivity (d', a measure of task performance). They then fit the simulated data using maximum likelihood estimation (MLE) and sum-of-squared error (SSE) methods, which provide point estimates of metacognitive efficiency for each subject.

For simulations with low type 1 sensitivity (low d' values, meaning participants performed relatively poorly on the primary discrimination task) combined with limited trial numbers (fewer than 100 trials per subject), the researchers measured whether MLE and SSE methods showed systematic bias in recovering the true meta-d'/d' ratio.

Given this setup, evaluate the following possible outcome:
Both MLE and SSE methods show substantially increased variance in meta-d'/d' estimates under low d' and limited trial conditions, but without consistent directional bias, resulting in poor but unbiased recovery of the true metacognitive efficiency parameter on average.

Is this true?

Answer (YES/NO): NO